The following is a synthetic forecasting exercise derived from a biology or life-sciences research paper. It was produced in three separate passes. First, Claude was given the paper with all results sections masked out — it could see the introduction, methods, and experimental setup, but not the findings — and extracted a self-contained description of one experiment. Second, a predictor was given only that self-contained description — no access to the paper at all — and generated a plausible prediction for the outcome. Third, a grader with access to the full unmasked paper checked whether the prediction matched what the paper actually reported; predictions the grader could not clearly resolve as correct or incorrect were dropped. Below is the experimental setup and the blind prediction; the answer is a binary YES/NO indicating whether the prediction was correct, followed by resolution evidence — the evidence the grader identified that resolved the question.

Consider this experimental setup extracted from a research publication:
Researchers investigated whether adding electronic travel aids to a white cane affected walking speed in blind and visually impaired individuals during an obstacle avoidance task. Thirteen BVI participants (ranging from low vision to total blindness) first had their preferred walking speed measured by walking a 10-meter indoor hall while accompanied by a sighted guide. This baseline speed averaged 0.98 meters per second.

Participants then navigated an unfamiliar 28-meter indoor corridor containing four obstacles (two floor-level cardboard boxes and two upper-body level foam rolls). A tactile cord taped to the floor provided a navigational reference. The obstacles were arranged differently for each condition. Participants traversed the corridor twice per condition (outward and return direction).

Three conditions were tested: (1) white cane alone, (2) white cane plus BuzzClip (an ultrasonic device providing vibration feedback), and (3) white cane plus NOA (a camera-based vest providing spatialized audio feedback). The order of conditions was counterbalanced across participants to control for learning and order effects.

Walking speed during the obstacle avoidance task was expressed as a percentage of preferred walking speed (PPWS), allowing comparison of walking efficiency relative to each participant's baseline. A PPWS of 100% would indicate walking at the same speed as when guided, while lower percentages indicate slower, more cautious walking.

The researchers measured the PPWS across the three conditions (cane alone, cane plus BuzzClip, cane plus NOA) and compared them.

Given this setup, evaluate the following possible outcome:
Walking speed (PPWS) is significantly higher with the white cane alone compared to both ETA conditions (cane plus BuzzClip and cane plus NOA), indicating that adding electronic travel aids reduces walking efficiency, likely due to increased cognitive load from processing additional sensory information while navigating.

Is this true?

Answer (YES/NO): YES